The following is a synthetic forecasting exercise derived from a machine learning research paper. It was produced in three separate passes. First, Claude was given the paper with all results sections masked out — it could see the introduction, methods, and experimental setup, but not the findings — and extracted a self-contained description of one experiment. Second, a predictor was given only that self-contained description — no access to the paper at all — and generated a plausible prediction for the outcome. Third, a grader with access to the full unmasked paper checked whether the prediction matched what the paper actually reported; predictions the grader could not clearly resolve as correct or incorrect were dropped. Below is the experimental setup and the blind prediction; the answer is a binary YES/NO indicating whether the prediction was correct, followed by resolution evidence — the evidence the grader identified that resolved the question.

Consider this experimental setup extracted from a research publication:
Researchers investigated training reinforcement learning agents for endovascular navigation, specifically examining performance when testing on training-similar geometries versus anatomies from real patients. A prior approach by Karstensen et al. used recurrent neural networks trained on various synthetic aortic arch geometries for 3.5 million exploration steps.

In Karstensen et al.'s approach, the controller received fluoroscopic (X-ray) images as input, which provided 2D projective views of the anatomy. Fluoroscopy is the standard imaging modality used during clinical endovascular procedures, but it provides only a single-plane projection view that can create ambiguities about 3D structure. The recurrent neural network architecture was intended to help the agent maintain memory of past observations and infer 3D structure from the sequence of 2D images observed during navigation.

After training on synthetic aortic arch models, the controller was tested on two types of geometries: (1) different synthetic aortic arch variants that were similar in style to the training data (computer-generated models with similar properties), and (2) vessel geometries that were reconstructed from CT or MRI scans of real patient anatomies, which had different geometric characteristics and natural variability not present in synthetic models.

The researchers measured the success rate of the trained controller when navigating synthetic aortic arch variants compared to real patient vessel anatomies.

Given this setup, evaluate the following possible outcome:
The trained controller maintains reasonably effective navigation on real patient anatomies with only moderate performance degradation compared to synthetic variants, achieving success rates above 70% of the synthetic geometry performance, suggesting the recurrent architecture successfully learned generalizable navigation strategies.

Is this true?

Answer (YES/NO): NO